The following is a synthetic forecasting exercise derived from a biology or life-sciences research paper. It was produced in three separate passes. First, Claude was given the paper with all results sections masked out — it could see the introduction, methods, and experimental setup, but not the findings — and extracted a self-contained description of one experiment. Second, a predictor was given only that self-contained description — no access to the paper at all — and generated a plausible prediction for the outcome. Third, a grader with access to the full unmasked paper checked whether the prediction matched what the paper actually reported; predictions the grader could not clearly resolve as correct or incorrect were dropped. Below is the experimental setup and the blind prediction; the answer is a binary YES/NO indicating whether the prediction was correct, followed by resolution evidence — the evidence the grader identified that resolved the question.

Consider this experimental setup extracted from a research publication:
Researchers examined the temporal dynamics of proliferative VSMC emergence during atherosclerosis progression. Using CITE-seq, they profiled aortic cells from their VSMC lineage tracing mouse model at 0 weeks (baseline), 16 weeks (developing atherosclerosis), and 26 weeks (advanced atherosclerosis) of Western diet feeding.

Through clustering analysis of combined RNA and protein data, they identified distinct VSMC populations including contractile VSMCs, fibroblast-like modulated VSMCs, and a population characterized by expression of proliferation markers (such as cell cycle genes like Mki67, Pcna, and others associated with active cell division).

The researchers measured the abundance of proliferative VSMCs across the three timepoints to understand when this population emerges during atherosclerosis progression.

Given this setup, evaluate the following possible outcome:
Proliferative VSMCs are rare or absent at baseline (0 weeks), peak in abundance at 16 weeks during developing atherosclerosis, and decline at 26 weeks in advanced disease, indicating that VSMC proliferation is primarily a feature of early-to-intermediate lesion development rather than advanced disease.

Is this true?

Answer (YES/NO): NO